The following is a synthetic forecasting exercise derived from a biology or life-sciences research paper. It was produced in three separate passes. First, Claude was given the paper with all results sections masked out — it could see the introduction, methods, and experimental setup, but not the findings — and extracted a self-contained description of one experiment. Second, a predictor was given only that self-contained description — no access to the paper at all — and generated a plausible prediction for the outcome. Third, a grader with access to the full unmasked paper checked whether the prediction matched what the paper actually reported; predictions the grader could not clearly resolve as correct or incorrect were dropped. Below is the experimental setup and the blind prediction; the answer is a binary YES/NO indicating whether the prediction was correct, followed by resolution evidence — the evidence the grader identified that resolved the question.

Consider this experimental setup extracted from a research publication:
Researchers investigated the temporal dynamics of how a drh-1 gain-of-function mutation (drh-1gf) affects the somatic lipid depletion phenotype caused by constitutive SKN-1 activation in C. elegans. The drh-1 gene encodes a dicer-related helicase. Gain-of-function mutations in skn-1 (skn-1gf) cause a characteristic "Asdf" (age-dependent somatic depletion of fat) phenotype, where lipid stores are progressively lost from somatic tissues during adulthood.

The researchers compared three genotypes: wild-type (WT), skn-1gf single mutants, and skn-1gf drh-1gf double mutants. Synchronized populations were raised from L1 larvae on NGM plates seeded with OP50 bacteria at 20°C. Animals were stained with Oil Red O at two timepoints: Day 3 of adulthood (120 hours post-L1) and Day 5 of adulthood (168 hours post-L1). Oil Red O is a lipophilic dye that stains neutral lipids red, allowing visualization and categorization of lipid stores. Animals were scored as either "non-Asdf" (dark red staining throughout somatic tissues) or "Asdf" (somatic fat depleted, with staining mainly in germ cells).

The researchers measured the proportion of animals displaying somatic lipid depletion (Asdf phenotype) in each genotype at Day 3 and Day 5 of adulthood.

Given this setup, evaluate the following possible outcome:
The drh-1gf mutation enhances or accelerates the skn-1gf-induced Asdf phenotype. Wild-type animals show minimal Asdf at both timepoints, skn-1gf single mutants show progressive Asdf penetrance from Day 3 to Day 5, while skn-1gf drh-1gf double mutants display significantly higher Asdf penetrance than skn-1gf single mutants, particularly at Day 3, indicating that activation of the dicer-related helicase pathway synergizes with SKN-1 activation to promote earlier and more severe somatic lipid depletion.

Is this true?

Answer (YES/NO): NO